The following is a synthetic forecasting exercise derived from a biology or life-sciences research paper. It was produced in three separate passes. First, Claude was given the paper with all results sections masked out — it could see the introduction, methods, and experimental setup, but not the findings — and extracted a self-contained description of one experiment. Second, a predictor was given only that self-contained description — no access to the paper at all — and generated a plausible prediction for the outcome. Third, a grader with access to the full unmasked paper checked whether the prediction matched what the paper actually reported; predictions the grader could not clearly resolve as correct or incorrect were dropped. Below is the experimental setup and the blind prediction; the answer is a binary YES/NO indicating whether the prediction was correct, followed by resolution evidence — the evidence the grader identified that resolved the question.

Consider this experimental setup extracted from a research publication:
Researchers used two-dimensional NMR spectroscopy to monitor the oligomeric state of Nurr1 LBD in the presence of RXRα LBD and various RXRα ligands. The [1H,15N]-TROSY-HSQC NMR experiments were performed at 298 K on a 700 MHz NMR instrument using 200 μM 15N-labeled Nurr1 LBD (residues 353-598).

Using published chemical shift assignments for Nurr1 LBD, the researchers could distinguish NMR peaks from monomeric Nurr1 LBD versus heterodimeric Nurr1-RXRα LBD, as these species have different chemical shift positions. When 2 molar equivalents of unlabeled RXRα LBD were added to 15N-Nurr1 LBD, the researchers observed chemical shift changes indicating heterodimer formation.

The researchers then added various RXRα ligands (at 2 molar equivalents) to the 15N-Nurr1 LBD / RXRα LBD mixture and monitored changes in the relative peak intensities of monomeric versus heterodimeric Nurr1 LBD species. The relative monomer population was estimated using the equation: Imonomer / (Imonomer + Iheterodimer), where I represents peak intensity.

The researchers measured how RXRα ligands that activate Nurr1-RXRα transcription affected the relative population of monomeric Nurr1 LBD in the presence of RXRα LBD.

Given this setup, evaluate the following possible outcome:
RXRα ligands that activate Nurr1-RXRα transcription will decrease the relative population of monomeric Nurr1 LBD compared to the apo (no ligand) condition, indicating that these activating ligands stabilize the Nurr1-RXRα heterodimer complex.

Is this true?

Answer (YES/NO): NO